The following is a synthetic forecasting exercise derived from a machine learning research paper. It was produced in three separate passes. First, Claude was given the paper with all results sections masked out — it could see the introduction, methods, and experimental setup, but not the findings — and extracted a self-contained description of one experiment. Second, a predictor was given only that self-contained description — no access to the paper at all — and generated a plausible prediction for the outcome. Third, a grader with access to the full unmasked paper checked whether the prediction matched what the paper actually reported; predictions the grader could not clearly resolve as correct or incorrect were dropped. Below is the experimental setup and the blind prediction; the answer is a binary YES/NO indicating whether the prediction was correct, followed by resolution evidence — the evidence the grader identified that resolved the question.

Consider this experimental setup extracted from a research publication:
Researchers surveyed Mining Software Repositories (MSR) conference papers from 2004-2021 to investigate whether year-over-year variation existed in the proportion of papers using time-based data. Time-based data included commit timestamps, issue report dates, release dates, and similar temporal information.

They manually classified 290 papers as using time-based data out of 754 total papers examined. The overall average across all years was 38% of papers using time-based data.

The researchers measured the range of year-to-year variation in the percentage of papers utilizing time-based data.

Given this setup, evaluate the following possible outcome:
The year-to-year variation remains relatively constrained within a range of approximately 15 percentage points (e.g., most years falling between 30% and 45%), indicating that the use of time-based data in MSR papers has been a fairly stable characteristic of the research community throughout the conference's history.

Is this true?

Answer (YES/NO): NO